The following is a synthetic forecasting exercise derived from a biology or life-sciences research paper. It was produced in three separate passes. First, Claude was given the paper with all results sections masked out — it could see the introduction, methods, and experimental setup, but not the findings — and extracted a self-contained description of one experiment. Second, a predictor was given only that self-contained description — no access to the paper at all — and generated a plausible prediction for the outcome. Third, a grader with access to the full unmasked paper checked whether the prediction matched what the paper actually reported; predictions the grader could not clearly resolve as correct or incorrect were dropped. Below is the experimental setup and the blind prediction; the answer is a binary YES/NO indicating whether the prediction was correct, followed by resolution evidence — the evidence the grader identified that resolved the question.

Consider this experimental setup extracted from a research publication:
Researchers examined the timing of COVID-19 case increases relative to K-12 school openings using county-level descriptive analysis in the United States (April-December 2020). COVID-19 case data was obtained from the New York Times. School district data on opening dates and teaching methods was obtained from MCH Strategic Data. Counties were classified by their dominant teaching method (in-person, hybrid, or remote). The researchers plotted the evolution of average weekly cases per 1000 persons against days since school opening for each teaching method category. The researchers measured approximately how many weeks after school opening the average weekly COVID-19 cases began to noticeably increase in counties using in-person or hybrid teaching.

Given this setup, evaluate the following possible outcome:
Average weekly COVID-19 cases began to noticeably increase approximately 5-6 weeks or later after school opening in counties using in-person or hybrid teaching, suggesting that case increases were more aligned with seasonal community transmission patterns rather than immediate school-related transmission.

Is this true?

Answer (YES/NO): NO